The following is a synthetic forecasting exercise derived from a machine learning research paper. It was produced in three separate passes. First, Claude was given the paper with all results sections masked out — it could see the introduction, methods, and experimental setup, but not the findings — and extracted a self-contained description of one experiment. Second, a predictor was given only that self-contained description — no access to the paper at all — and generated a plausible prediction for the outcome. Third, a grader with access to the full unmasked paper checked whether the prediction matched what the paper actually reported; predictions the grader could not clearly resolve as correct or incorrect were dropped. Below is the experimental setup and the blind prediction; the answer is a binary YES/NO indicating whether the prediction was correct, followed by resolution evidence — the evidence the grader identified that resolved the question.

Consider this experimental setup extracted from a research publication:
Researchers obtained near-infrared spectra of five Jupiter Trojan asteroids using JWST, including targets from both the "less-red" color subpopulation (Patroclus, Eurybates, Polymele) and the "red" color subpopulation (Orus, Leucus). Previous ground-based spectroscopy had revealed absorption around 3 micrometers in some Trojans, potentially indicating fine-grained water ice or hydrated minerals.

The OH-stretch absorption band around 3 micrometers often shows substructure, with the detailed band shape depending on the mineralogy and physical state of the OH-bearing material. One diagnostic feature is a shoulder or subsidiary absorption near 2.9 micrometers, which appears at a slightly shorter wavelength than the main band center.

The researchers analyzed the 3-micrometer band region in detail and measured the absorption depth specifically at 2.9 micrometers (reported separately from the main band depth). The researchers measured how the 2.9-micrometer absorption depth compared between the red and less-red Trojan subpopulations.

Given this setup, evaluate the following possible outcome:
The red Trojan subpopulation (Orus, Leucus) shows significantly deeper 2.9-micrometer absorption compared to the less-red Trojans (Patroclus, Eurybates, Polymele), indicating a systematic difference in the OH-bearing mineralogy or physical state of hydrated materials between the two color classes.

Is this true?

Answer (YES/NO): NO